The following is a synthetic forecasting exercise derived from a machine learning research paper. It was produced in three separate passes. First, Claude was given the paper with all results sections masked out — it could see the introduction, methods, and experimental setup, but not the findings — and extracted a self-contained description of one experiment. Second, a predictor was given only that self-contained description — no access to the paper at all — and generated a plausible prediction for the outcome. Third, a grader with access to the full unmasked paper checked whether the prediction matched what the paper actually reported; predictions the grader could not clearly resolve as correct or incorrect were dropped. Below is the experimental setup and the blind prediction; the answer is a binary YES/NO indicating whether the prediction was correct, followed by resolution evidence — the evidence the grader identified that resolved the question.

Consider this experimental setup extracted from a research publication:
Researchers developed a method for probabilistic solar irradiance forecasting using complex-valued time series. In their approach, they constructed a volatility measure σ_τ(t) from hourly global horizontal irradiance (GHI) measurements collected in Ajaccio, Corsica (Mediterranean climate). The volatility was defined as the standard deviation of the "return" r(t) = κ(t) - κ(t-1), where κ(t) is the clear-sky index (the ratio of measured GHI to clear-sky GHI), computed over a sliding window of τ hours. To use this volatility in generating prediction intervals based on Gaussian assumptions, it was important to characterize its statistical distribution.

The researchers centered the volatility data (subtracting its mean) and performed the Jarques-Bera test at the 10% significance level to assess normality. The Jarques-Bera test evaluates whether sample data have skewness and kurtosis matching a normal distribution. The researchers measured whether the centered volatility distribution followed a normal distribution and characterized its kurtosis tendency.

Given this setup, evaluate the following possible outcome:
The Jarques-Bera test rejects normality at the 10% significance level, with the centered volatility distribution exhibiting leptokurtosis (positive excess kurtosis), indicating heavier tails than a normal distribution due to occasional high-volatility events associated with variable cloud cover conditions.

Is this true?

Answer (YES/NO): NO